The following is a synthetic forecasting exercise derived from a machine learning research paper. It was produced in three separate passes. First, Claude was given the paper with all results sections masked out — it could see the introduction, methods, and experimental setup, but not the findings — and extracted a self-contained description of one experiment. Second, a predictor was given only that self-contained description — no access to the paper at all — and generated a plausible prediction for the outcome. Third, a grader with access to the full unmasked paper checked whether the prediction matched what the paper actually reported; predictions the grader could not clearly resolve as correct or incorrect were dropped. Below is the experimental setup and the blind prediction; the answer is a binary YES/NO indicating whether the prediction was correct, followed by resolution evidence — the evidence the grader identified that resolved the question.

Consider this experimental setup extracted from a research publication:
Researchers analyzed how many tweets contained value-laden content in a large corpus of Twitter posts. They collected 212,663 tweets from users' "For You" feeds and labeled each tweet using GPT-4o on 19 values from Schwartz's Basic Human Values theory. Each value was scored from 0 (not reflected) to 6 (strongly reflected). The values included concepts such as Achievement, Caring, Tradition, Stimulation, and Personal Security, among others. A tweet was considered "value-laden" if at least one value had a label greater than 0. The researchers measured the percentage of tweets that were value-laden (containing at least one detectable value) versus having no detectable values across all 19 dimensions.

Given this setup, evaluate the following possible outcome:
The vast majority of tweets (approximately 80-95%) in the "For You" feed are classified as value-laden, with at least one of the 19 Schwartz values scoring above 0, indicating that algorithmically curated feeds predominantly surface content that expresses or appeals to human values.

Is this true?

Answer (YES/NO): YES